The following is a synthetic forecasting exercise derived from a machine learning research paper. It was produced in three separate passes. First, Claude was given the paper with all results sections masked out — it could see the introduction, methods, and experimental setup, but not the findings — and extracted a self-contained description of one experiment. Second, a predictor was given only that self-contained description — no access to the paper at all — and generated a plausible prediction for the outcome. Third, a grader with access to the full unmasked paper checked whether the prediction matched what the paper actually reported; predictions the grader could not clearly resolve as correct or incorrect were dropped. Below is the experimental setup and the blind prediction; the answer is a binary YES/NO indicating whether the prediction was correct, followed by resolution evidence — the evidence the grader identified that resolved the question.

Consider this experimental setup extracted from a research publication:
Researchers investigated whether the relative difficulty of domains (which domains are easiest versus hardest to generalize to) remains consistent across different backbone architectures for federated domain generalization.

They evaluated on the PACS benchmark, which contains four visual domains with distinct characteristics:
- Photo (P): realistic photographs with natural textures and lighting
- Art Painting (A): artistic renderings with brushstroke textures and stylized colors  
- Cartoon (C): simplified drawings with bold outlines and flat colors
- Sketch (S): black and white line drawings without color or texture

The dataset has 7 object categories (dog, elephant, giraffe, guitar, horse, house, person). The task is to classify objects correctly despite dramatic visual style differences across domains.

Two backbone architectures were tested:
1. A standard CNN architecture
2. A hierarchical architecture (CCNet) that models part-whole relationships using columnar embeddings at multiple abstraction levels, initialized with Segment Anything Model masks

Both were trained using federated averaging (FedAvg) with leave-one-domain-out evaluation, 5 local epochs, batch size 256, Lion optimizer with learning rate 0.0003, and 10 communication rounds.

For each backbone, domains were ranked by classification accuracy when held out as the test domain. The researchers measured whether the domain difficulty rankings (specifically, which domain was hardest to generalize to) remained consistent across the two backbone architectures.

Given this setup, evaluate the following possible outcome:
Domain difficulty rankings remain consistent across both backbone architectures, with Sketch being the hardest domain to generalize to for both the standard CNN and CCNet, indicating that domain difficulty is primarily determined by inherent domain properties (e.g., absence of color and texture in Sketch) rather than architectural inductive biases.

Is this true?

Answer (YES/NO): NO